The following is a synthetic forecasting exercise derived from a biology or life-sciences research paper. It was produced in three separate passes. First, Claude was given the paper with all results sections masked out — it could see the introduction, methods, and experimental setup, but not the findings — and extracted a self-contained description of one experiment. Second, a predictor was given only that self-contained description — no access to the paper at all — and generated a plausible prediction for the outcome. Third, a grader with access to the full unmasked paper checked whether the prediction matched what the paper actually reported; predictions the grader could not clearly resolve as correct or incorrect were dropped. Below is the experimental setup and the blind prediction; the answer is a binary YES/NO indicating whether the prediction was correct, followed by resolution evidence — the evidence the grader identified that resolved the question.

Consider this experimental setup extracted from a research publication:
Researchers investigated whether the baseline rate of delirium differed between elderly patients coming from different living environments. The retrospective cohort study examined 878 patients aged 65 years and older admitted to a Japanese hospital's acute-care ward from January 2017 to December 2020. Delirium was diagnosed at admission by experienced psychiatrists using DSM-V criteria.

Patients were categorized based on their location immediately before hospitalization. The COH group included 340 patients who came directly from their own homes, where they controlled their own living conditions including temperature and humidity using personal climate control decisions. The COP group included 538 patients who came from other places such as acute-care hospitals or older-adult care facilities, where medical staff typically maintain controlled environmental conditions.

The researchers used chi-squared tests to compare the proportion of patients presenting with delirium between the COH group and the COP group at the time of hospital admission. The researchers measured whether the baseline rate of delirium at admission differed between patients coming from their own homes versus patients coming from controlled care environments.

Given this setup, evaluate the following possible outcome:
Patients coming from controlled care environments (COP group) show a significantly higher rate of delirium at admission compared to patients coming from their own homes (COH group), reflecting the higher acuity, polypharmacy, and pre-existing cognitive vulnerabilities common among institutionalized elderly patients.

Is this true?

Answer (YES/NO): NO